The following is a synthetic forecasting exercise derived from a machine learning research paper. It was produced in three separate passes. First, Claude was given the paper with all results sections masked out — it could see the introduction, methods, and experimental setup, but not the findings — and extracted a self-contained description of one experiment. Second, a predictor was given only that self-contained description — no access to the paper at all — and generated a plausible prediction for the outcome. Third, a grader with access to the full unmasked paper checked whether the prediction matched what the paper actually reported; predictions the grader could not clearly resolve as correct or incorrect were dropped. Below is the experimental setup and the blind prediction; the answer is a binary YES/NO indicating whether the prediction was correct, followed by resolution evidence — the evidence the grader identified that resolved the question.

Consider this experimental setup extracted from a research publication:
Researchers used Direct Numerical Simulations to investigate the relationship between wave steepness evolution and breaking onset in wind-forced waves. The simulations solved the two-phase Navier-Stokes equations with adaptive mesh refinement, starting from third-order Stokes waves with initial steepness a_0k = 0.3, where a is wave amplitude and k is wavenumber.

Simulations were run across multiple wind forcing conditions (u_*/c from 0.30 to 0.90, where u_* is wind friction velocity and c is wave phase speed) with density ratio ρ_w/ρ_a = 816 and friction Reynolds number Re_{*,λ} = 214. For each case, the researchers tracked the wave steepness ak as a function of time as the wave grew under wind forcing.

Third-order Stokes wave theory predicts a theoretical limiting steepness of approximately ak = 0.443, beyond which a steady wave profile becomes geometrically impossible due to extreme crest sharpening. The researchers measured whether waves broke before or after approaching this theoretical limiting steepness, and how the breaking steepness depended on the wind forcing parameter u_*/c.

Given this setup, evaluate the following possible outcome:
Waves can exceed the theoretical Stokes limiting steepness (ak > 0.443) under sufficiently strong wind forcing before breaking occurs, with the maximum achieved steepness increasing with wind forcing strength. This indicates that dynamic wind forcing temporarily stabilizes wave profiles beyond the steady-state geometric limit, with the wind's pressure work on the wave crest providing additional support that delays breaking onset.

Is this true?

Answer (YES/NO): NO